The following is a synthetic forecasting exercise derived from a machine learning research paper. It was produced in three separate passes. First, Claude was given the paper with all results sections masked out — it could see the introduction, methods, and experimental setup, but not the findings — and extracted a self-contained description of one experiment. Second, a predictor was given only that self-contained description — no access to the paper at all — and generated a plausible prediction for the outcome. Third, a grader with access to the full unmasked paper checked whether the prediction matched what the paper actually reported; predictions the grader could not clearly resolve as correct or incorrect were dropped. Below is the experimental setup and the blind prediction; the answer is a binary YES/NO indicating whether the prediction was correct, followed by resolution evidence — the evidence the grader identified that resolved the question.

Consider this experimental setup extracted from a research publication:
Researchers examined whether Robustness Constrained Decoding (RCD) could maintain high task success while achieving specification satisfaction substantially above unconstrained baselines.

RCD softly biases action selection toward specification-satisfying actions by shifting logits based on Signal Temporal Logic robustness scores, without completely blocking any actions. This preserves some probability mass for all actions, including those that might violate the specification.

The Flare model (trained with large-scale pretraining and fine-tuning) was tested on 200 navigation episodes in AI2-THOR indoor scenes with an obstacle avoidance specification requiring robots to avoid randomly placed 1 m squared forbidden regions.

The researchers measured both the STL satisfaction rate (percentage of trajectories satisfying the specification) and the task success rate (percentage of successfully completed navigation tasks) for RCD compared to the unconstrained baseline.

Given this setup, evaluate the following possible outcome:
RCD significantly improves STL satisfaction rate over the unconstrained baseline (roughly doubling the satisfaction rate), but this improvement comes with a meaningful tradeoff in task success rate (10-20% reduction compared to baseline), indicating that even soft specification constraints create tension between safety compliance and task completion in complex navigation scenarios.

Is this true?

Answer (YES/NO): NO